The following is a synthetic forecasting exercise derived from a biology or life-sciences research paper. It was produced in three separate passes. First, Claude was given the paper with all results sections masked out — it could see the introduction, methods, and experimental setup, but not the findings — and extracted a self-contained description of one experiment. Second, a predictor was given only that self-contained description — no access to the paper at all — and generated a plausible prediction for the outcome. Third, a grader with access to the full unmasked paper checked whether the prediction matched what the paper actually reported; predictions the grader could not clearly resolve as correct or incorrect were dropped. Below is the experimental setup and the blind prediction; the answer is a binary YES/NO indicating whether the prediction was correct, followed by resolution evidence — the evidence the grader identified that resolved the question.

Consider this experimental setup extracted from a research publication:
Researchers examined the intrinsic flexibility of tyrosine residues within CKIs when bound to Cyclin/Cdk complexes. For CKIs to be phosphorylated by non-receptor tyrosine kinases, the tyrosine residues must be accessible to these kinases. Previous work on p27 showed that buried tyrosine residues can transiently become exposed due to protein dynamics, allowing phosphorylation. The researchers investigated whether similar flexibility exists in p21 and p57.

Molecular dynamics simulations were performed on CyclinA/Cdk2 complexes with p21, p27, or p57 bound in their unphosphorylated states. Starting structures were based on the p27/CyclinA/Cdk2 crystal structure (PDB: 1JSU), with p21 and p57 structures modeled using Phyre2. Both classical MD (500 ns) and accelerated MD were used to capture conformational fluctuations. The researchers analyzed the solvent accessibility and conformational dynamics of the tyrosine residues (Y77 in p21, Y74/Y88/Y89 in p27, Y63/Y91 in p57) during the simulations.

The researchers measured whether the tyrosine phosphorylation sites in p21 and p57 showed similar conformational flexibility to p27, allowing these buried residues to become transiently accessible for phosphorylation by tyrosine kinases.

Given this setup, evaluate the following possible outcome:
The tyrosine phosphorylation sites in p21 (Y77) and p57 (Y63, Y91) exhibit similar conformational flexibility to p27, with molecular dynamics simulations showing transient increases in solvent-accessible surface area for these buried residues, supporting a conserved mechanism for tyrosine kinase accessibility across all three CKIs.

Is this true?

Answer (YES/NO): NO